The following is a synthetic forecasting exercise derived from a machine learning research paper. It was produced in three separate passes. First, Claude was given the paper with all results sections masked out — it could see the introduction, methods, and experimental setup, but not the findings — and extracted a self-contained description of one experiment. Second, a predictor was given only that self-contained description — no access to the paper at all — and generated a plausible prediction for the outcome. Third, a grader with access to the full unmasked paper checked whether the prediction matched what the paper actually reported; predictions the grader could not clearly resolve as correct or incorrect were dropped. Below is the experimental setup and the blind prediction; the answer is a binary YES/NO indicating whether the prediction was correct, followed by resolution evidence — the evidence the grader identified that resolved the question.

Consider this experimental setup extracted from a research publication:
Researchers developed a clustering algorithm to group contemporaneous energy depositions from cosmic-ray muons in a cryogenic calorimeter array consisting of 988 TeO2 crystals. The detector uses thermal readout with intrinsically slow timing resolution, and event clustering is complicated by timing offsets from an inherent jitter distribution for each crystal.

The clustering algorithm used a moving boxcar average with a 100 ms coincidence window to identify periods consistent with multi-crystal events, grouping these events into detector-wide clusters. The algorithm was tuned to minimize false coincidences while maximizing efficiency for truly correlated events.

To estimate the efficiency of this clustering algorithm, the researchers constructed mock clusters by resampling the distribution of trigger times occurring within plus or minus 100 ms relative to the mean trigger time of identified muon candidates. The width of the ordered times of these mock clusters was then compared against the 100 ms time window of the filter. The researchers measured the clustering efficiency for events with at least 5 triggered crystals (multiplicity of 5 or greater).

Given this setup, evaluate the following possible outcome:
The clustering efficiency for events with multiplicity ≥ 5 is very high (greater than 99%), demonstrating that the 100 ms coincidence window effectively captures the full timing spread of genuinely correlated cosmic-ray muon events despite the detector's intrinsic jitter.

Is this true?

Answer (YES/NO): YES